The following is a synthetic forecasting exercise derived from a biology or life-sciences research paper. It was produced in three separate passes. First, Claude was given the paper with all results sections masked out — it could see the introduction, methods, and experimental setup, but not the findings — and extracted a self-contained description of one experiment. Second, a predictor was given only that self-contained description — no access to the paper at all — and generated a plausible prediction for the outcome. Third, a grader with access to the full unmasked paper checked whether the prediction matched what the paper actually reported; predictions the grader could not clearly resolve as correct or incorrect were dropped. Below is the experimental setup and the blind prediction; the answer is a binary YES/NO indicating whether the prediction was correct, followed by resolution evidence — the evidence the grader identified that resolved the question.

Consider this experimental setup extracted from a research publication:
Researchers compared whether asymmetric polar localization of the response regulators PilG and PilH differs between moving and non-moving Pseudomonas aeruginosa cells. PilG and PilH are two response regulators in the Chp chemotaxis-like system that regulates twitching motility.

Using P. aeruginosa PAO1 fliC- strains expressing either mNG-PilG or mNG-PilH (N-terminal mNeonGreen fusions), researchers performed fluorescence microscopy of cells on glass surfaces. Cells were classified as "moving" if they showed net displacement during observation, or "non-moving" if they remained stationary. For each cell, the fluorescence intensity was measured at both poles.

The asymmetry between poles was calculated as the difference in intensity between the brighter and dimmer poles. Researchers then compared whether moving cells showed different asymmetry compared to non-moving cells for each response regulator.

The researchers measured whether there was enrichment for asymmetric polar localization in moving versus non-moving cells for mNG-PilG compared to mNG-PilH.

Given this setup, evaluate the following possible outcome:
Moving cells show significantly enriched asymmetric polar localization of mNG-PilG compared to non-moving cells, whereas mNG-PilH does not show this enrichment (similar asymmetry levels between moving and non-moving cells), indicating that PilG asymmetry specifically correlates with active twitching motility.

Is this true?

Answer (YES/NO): YES